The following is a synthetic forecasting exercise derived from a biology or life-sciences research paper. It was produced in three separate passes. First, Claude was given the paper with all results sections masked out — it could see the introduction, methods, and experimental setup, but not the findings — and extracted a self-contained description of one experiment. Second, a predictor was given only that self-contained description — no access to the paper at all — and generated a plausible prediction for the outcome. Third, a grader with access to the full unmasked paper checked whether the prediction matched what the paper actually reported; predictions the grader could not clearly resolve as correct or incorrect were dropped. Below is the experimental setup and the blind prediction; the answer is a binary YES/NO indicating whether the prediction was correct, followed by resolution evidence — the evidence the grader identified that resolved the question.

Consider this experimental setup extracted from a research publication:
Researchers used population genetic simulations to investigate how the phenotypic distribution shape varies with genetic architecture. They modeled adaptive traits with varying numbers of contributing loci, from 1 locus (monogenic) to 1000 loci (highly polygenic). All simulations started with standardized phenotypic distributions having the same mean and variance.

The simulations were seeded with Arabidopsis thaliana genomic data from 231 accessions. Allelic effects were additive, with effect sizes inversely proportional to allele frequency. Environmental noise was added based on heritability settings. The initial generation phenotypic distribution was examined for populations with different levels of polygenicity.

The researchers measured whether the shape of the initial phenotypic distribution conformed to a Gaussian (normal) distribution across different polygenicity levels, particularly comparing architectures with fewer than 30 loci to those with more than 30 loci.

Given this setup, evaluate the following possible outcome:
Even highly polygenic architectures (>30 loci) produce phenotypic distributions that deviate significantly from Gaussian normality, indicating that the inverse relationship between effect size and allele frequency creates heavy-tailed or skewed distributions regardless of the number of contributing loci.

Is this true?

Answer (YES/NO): NO